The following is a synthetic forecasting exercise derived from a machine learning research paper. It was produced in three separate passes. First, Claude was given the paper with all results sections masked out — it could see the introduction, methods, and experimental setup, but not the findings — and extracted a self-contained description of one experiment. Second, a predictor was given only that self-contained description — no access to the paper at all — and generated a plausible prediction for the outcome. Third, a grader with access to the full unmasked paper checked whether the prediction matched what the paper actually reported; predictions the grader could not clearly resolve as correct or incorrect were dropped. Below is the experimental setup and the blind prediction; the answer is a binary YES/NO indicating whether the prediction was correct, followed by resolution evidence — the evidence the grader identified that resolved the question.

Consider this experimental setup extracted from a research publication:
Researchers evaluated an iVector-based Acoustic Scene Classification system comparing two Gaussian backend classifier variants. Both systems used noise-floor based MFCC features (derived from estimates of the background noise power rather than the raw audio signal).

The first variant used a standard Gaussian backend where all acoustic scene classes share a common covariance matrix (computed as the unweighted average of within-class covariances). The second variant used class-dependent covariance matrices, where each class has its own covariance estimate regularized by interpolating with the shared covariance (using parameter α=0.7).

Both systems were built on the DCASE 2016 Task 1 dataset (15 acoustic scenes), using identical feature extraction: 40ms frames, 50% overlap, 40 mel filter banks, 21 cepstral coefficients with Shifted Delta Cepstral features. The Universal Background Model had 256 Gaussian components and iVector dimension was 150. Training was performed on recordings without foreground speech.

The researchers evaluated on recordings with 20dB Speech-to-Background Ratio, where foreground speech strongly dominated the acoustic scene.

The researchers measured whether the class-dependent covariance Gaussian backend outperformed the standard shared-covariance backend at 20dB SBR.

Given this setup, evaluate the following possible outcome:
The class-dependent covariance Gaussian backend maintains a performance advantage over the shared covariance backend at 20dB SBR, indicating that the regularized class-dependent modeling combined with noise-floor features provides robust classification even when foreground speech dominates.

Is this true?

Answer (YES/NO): YES